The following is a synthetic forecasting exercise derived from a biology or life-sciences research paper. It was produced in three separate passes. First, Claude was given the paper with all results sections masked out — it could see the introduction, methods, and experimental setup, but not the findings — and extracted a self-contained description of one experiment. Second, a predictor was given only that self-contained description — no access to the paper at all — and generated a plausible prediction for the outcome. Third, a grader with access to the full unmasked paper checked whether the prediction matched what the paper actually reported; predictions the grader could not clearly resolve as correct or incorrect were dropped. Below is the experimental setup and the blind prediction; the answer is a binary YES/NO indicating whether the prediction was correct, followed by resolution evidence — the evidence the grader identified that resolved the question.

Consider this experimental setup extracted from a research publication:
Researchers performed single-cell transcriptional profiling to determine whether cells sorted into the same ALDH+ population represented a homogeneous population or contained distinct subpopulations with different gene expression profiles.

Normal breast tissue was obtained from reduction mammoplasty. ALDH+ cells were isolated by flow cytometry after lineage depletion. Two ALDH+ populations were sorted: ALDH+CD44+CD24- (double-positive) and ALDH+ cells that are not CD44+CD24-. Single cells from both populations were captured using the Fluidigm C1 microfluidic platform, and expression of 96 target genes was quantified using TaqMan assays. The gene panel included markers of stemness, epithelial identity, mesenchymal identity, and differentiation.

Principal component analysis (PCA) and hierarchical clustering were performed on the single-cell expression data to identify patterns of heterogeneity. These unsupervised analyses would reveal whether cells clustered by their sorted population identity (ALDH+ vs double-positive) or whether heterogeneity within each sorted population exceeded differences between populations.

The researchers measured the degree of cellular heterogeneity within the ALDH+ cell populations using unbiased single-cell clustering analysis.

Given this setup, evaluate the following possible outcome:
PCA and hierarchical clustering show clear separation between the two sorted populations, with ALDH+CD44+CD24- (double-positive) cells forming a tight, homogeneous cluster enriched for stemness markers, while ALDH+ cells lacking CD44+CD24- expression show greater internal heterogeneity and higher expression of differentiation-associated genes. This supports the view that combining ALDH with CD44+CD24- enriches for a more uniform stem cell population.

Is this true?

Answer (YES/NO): NO